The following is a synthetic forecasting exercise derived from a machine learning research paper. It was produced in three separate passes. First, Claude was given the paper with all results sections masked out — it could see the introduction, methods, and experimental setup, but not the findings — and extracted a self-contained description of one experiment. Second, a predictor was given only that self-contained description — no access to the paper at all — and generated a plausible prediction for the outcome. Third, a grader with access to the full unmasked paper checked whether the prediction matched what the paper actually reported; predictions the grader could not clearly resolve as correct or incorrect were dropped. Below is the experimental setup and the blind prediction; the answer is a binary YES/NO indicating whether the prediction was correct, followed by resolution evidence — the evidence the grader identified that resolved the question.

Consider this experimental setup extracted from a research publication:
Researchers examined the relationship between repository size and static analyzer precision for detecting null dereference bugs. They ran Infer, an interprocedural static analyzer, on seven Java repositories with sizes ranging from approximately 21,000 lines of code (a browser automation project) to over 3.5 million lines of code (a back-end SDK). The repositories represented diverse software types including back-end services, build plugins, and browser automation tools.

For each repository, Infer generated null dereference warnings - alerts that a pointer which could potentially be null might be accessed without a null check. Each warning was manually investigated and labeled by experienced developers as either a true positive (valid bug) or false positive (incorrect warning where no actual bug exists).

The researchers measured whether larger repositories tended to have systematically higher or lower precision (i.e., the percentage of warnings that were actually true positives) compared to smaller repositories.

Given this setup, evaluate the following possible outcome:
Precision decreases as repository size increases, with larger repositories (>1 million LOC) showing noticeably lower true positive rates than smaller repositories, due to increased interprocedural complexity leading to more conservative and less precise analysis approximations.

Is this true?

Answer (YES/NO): NO